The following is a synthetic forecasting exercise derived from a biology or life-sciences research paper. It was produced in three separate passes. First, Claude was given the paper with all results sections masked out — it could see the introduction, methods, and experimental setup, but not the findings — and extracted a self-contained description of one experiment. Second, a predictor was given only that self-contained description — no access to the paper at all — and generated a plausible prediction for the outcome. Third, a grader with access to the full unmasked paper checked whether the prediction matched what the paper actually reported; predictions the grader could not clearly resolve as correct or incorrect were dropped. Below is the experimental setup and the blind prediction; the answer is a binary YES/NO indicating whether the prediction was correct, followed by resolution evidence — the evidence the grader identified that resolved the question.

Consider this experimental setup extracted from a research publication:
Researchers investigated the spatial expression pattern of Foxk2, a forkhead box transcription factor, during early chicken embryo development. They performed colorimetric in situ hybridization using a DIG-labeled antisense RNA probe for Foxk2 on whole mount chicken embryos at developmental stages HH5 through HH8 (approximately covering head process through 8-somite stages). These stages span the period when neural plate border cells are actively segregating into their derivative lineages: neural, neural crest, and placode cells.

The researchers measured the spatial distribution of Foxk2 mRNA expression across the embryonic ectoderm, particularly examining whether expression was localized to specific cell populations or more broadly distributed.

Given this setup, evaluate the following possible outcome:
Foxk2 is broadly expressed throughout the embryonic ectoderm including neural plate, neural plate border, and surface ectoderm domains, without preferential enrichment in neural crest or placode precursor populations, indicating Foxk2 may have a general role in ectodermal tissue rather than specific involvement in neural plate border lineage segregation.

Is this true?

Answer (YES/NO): NO